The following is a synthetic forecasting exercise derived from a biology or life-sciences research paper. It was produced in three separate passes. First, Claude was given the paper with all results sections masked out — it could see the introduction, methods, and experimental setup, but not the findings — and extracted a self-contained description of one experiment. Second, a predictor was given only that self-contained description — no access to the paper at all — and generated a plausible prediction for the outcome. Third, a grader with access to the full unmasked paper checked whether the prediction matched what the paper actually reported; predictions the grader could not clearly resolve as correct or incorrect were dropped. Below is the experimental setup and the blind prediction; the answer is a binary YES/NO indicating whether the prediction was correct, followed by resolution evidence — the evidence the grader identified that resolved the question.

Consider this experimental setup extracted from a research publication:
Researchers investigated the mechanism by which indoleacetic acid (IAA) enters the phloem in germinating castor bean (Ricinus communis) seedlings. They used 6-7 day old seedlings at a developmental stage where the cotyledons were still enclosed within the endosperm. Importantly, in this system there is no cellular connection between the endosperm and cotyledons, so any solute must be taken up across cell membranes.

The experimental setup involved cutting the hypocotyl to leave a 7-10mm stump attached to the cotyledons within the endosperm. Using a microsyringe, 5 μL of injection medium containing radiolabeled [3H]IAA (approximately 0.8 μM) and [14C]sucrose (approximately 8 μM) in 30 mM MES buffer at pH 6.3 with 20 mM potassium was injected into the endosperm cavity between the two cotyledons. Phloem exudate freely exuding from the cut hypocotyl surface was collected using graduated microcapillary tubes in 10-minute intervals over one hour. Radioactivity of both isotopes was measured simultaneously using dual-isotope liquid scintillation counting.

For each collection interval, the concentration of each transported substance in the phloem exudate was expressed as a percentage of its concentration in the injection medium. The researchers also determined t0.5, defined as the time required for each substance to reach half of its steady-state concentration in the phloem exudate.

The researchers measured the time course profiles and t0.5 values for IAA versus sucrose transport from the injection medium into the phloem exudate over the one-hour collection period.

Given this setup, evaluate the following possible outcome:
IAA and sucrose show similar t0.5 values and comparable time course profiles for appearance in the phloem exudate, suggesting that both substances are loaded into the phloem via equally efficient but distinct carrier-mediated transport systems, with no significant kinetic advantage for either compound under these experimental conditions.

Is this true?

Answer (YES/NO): NO